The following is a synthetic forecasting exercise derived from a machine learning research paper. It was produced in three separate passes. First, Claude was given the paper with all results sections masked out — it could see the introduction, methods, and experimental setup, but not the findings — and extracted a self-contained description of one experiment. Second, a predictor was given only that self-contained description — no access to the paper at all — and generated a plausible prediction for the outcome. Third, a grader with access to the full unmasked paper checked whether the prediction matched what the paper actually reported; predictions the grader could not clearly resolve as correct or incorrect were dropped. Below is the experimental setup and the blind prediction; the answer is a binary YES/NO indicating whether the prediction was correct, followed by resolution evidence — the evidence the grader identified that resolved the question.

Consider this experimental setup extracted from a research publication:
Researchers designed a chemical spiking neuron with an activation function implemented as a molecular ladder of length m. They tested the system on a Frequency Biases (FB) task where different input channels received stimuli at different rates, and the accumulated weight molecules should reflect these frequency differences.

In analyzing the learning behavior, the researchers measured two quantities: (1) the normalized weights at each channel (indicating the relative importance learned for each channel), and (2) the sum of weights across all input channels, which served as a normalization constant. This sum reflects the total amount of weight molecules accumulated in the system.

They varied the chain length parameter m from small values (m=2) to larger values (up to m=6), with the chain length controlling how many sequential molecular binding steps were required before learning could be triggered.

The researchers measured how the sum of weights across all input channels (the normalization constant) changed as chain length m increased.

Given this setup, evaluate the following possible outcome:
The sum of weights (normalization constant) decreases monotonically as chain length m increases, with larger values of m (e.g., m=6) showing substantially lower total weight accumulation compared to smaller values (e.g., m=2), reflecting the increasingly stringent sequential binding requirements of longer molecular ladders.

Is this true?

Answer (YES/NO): YES